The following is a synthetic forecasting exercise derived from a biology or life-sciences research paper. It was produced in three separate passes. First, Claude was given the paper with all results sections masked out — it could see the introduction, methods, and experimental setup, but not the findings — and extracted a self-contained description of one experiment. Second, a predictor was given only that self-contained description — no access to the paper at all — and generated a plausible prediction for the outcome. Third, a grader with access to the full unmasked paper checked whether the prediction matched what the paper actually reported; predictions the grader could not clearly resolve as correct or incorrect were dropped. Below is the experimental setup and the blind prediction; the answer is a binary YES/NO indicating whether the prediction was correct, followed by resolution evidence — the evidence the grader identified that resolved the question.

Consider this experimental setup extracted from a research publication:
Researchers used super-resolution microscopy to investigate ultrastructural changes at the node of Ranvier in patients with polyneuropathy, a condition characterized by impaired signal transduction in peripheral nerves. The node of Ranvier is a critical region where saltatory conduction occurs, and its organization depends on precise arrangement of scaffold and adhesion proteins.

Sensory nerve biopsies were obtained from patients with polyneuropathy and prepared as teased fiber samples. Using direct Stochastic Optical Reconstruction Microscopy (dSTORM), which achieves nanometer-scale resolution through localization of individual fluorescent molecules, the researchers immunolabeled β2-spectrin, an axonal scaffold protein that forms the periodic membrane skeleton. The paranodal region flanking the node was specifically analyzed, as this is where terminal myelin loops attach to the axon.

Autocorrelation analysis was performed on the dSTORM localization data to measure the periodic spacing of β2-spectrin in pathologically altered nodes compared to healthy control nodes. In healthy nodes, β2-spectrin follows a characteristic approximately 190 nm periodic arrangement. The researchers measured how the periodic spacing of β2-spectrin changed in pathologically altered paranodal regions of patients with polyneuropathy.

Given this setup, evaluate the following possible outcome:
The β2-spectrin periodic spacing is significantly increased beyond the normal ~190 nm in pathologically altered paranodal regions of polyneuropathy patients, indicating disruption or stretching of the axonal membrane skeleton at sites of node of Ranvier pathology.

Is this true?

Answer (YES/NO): NO